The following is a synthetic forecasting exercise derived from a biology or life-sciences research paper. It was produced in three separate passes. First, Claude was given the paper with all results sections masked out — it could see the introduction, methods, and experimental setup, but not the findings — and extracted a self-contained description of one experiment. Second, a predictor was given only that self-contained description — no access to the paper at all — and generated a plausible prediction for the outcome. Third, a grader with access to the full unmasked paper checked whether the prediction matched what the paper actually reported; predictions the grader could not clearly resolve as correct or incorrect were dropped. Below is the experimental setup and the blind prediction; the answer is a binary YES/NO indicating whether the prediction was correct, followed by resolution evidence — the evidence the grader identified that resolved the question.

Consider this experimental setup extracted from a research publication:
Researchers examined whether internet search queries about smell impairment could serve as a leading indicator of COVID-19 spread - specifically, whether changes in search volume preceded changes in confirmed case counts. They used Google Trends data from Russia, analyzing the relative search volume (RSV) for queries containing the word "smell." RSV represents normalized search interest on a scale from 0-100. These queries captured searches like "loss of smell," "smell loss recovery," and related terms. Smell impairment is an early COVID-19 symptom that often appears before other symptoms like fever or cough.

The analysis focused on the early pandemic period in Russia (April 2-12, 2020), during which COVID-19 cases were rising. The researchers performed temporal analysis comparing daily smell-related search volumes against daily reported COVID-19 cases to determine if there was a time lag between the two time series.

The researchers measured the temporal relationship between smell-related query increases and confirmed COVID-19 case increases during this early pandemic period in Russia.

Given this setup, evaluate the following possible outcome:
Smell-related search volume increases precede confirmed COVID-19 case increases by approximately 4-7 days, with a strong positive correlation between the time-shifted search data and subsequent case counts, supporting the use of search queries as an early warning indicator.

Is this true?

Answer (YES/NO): NO